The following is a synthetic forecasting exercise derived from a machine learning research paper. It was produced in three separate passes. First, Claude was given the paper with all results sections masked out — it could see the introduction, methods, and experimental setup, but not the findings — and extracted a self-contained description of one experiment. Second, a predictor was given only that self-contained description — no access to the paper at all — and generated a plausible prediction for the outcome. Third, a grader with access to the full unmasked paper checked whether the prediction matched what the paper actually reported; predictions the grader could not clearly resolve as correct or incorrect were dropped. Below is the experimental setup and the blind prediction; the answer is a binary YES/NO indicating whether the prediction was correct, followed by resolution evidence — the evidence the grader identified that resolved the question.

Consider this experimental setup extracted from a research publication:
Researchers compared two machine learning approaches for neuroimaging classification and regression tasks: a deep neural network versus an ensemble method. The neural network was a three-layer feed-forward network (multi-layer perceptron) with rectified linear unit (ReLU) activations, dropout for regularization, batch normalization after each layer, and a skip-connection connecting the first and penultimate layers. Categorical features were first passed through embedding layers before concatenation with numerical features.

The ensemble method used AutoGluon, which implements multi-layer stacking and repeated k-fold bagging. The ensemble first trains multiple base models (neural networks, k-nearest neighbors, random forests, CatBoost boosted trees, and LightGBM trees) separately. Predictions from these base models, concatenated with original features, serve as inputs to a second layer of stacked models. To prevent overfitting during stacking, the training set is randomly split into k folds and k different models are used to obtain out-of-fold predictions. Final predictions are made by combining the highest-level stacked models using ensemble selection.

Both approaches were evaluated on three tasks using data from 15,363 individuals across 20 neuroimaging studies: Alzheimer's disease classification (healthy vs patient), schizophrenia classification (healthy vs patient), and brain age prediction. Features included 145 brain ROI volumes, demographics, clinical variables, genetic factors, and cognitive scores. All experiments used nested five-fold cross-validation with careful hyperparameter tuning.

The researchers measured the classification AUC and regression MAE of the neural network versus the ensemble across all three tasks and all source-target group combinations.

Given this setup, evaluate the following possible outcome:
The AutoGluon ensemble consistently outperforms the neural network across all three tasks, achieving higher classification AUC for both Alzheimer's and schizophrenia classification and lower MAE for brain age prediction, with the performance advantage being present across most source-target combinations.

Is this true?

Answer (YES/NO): YES